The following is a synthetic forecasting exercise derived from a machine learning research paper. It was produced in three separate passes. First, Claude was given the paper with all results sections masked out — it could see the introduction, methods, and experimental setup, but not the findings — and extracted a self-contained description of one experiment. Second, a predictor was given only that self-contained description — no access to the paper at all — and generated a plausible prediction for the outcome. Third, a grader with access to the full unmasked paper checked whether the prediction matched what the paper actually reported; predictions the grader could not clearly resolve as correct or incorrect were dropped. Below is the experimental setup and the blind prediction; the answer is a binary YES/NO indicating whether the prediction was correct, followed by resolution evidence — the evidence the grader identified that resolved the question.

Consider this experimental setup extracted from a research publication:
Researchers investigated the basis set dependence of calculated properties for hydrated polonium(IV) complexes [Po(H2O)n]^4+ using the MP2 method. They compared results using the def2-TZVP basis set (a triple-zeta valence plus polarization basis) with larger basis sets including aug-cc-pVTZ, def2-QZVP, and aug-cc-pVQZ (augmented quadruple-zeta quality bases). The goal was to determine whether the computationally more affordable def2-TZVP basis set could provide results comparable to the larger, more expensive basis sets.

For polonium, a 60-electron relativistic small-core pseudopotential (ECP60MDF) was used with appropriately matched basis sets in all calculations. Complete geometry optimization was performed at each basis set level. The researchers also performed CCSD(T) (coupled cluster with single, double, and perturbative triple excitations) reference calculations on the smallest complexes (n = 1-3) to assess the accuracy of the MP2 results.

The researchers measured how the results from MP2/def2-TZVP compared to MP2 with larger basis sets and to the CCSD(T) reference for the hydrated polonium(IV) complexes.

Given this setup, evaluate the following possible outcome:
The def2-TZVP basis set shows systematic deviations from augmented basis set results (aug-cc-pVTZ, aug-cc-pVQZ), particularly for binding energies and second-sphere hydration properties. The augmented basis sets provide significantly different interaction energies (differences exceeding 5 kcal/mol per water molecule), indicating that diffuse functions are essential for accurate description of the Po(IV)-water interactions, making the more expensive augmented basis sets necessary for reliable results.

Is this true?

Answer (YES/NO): NO